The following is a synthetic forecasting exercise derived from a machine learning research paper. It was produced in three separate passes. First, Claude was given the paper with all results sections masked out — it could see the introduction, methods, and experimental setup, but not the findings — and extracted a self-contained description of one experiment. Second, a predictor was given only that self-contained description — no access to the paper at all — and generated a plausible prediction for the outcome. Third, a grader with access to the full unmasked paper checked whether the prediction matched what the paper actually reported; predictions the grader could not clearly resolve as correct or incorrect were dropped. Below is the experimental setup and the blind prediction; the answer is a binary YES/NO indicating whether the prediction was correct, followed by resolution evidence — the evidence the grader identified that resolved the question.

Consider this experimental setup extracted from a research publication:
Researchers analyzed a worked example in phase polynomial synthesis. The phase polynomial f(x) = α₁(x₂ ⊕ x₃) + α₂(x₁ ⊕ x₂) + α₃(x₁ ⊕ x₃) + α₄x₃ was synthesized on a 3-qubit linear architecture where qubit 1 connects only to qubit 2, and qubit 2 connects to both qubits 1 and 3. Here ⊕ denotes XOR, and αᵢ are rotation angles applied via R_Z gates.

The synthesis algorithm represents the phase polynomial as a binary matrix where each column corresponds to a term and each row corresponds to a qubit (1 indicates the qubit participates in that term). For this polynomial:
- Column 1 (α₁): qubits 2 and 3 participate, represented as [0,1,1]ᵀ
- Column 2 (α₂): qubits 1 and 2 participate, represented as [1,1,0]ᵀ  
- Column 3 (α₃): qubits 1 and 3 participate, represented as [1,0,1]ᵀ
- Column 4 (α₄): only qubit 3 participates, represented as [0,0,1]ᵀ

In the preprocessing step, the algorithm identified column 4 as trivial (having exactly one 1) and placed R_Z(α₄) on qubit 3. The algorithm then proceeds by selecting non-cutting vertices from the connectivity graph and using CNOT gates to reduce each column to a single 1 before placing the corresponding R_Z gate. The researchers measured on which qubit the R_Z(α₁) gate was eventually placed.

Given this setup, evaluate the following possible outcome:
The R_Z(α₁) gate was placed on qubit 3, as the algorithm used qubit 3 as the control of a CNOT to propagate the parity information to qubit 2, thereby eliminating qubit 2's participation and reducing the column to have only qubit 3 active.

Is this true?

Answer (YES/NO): NO